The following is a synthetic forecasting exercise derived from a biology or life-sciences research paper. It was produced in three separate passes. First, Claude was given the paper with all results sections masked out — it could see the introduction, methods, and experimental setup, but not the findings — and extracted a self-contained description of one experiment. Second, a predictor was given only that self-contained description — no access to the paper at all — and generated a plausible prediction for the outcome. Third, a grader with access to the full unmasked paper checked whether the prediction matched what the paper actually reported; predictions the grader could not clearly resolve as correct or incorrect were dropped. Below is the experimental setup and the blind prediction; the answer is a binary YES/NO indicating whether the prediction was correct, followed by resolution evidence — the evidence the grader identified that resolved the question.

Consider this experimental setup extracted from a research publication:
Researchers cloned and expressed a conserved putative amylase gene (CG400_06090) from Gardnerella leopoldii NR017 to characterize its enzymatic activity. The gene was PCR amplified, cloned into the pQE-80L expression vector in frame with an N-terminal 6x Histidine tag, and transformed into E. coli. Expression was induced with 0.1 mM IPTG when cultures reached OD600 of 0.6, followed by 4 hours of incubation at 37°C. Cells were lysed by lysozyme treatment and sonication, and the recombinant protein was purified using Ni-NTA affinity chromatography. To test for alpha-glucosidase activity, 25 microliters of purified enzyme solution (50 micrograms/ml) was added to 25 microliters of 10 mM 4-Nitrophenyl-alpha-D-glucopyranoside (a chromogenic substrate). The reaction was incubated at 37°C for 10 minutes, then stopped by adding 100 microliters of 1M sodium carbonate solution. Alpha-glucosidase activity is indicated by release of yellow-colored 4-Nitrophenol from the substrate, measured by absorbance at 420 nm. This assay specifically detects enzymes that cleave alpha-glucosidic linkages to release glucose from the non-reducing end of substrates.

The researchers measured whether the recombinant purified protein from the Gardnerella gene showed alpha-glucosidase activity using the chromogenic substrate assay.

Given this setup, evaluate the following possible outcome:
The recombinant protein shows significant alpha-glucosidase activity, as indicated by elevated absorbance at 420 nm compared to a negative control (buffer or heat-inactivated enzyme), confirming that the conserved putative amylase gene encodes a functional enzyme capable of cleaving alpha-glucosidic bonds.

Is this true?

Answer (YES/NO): YES